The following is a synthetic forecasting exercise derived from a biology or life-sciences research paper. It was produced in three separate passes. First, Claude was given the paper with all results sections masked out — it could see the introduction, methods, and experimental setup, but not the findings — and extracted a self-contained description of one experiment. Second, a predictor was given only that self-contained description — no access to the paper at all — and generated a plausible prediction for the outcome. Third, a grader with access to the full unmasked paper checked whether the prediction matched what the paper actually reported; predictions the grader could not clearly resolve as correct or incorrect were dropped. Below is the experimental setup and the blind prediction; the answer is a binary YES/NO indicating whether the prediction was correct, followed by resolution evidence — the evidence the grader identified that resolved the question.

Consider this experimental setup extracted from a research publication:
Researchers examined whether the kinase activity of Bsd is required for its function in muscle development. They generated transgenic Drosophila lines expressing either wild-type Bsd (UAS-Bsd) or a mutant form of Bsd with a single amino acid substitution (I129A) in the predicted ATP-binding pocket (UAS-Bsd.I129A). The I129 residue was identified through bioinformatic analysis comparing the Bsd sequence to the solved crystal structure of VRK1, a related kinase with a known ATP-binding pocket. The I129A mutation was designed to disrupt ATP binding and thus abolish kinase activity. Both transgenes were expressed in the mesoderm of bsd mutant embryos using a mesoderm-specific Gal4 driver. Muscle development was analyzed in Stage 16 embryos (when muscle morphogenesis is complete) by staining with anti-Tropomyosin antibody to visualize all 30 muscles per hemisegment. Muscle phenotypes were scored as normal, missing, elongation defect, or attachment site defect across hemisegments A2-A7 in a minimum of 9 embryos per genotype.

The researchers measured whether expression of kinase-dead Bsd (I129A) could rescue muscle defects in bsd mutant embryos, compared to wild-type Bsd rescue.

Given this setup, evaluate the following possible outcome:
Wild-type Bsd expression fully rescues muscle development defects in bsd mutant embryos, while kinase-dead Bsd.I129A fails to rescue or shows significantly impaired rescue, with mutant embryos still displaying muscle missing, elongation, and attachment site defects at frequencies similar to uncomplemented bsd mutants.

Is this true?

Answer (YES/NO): YES